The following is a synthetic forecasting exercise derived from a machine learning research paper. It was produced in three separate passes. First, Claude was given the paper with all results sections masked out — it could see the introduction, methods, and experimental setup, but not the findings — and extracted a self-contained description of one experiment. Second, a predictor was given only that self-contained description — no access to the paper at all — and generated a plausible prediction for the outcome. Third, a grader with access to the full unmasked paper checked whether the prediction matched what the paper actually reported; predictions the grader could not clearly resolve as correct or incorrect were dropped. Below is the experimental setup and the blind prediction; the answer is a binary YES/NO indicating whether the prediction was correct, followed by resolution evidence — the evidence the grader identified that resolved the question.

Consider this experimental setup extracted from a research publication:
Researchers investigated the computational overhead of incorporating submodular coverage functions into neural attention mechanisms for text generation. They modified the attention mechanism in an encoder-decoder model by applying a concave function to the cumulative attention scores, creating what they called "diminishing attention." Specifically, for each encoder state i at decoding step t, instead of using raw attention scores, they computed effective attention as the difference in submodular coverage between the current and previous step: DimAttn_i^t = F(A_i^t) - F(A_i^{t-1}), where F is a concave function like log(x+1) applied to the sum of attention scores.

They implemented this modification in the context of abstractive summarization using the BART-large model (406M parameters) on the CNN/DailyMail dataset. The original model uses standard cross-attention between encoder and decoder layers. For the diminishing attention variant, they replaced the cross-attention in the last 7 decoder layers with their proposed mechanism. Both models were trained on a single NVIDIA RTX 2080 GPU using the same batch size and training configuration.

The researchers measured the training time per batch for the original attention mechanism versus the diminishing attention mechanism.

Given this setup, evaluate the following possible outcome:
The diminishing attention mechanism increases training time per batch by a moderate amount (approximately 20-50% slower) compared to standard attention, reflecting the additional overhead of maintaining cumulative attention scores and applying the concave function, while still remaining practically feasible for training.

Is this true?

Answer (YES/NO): NO